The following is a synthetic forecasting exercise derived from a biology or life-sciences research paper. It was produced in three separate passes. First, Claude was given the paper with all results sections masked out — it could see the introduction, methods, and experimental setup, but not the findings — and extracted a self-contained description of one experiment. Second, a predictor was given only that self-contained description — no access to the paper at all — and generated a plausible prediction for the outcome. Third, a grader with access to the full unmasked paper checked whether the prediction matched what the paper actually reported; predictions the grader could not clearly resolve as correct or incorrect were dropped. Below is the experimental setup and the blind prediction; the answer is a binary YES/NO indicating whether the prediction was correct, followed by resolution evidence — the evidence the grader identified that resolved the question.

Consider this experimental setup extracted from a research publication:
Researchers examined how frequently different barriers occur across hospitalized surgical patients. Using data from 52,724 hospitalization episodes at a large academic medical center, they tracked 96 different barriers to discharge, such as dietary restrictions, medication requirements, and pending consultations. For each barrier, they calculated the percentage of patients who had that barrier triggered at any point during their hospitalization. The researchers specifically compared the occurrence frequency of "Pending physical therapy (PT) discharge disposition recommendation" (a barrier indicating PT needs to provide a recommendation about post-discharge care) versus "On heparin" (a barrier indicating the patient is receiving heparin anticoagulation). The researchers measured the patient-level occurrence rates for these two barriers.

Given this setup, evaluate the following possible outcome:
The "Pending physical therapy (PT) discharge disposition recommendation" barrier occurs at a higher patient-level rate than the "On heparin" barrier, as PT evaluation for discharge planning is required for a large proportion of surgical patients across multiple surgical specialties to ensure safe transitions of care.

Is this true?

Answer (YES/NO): YES